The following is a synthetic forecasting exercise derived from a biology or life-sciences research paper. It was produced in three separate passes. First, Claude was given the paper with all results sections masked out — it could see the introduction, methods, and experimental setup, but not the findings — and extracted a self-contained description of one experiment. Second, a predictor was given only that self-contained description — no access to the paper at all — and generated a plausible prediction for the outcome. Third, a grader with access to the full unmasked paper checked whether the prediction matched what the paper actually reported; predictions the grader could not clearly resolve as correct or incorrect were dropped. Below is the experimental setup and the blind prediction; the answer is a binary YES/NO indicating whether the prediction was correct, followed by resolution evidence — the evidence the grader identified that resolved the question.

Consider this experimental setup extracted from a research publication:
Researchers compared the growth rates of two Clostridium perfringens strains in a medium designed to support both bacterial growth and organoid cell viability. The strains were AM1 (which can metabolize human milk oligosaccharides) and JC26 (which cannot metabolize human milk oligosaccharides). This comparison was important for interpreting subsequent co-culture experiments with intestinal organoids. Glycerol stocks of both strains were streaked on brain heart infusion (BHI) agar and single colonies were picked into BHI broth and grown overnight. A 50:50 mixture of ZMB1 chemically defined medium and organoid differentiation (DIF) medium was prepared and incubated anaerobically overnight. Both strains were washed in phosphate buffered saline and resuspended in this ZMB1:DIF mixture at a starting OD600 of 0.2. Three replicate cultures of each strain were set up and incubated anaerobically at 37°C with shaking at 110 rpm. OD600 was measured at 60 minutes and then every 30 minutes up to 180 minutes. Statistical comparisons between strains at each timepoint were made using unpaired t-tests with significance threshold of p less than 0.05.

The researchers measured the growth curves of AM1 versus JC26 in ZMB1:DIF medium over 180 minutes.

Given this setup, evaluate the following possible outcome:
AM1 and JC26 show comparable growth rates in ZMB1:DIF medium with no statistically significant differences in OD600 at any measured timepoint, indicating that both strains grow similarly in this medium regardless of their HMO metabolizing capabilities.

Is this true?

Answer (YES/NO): NO